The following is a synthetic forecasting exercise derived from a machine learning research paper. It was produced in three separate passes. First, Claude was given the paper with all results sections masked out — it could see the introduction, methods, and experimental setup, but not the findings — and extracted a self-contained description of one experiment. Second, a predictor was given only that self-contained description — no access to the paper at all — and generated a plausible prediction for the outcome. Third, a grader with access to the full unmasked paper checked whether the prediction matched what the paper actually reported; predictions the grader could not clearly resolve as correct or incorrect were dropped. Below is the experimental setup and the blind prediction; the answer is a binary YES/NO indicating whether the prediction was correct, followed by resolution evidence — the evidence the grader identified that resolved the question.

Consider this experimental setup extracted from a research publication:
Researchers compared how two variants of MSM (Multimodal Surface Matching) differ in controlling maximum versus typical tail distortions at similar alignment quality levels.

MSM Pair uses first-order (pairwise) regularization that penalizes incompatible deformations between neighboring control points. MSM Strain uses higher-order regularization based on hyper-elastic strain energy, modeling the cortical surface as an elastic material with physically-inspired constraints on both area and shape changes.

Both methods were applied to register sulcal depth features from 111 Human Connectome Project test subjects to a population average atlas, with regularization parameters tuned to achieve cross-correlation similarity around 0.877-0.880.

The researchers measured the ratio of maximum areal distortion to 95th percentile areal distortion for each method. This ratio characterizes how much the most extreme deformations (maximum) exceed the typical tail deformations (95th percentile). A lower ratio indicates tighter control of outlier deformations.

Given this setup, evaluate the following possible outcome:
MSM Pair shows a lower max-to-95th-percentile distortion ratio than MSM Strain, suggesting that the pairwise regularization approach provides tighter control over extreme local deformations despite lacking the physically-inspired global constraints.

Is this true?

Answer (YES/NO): NO